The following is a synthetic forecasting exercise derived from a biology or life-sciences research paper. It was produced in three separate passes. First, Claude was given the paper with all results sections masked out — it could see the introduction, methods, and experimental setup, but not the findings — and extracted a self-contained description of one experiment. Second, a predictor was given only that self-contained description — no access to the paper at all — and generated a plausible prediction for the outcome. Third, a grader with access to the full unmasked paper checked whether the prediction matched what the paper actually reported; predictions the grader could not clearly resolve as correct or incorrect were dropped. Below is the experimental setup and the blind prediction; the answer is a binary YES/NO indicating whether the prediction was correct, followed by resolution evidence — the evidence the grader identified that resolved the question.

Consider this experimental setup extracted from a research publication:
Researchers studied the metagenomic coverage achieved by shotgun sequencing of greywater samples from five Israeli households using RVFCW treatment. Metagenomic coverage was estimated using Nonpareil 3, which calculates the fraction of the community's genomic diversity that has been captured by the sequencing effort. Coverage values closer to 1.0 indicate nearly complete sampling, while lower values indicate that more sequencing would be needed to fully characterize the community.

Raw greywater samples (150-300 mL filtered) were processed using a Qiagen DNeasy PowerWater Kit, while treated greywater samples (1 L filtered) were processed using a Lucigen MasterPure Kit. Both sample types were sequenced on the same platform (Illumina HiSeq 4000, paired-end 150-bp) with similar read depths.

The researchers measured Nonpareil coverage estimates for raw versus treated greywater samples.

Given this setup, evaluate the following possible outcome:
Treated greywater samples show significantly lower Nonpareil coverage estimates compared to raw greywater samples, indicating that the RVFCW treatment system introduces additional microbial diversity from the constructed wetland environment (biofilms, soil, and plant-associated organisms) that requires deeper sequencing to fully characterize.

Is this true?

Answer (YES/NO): YES